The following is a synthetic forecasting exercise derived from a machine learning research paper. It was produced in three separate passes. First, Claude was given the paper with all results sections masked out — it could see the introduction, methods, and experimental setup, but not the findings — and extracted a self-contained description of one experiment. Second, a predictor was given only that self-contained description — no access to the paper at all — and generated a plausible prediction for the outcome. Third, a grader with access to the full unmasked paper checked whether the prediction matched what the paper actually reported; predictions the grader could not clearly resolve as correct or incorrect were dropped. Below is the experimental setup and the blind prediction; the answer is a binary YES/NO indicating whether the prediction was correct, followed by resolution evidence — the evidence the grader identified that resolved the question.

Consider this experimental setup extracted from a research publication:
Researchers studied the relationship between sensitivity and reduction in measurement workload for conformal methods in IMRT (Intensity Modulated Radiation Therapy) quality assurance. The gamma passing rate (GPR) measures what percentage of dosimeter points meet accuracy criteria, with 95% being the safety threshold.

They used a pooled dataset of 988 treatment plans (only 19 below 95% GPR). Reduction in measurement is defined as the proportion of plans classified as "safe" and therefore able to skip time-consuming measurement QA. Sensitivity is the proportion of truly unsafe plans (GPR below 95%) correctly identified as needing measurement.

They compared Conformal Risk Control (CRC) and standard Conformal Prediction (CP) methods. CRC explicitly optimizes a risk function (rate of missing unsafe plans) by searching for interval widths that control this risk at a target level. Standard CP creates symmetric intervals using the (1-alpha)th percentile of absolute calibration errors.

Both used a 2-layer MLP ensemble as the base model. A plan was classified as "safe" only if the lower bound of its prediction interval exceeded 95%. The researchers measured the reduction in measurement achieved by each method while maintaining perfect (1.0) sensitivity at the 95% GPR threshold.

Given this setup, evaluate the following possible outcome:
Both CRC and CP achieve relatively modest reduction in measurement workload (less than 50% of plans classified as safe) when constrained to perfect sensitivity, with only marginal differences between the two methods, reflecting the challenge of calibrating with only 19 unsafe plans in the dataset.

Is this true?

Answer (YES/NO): NO